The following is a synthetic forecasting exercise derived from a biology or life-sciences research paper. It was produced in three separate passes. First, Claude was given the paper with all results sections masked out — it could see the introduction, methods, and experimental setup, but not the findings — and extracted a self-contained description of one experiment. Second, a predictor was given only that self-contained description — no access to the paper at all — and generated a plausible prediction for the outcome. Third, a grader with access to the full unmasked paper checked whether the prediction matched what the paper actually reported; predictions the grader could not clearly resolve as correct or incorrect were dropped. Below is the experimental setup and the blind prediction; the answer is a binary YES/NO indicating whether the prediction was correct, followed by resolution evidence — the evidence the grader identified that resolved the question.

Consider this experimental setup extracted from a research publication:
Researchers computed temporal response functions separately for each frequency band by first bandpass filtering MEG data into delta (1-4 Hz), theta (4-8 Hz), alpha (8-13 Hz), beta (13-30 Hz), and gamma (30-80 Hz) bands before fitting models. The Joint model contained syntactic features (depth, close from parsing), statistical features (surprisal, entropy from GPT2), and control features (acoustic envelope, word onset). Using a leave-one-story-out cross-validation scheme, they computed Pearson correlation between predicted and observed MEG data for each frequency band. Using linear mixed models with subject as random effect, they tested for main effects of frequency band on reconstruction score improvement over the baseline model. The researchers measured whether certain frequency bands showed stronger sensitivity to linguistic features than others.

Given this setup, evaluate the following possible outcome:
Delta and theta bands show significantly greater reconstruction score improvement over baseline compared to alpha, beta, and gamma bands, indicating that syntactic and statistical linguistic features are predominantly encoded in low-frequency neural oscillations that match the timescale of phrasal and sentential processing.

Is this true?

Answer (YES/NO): NO